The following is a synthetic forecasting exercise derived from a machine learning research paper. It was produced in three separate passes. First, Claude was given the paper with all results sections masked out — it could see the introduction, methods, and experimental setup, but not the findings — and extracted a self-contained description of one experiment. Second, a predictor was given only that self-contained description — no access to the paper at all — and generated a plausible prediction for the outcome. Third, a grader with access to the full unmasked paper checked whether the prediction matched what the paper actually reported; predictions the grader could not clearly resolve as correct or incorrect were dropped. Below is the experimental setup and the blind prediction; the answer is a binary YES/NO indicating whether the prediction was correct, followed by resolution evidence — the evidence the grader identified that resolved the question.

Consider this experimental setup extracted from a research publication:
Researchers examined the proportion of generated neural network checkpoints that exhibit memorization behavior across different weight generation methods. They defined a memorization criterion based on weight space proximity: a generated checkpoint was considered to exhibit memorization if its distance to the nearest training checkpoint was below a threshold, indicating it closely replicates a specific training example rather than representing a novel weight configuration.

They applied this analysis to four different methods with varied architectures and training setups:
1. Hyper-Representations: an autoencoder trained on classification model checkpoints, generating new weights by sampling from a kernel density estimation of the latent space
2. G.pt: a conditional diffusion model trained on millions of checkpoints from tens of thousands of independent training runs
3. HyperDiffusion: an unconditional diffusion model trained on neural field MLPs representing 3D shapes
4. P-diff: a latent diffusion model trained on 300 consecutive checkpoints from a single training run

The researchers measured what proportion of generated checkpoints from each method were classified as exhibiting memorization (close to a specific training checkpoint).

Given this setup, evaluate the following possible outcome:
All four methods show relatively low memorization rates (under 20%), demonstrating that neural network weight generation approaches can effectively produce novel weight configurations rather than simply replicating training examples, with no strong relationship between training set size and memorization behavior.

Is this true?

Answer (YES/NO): NO